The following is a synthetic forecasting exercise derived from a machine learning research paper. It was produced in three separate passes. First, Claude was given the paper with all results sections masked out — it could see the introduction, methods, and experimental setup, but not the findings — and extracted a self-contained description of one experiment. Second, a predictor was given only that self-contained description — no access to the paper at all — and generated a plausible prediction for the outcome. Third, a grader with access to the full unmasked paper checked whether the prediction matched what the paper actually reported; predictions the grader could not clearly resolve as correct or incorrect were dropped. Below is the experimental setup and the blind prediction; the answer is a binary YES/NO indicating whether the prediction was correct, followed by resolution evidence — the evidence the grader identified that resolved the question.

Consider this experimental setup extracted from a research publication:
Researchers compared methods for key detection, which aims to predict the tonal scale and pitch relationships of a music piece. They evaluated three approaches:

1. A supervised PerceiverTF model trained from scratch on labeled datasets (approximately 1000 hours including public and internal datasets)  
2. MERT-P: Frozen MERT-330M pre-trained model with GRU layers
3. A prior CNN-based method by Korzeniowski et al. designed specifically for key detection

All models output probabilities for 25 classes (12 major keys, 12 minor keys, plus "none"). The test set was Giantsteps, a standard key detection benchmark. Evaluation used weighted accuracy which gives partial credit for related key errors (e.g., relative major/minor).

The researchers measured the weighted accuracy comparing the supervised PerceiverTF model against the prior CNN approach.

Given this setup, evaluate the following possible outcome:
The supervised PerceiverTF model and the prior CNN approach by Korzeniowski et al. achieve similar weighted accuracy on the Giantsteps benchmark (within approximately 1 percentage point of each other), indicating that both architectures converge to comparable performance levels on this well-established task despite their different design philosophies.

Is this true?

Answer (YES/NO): NO